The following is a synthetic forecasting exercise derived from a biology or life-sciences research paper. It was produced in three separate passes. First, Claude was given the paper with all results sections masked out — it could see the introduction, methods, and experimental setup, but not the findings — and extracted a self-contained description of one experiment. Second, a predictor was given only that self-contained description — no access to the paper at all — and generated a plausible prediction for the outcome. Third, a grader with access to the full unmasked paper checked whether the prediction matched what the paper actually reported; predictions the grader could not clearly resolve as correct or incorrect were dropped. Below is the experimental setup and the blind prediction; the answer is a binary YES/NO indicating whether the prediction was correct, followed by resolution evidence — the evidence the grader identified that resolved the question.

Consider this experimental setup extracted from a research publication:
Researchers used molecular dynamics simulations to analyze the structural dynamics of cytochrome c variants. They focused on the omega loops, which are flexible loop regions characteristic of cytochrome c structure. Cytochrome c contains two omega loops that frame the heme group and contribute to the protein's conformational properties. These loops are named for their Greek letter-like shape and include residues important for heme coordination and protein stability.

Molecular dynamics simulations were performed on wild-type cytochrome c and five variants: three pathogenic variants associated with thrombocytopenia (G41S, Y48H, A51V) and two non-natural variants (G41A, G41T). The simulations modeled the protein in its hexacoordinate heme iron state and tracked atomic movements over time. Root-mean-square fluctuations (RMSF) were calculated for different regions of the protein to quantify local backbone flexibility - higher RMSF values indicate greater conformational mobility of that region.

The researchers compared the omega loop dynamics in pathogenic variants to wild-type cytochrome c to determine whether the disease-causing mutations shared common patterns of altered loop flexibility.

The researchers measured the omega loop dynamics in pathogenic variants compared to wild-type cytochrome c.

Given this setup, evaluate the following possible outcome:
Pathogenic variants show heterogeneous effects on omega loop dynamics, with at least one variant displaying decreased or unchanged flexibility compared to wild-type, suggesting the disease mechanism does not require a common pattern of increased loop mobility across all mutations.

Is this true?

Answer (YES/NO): NO